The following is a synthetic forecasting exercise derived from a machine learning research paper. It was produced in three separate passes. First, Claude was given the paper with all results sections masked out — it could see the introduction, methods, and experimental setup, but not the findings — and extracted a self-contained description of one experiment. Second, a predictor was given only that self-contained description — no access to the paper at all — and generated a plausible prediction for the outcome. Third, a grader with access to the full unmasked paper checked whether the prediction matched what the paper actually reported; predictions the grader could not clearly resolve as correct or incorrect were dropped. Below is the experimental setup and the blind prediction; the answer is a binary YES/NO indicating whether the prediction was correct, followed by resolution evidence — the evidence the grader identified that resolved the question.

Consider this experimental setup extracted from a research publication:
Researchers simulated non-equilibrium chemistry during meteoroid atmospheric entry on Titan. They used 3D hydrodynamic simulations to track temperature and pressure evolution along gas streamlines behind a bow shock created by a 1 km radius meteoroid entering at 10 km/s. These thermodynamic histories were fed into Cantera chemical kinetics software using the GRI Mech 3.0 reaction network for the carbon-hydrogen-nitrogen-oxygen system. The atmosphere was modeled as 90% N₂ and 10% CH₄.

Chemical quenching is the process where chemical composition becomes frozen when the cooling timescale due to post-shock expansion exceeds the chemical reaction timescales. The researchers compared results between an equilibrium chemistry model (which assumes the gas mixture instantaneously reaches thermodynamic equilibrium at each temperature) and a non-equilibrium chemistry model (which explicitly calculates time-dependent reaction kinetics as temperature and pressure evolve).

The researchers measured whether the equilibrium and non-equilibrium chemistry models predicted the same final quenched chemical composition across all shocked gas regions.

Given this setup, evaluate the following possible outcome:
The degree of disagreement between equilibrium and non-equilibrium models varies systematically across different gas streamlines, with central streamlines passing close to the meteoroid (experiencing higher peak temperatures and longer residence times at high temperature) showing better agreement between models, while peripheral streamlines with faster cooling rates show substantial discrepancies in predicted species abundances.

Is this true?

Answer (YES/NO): NO